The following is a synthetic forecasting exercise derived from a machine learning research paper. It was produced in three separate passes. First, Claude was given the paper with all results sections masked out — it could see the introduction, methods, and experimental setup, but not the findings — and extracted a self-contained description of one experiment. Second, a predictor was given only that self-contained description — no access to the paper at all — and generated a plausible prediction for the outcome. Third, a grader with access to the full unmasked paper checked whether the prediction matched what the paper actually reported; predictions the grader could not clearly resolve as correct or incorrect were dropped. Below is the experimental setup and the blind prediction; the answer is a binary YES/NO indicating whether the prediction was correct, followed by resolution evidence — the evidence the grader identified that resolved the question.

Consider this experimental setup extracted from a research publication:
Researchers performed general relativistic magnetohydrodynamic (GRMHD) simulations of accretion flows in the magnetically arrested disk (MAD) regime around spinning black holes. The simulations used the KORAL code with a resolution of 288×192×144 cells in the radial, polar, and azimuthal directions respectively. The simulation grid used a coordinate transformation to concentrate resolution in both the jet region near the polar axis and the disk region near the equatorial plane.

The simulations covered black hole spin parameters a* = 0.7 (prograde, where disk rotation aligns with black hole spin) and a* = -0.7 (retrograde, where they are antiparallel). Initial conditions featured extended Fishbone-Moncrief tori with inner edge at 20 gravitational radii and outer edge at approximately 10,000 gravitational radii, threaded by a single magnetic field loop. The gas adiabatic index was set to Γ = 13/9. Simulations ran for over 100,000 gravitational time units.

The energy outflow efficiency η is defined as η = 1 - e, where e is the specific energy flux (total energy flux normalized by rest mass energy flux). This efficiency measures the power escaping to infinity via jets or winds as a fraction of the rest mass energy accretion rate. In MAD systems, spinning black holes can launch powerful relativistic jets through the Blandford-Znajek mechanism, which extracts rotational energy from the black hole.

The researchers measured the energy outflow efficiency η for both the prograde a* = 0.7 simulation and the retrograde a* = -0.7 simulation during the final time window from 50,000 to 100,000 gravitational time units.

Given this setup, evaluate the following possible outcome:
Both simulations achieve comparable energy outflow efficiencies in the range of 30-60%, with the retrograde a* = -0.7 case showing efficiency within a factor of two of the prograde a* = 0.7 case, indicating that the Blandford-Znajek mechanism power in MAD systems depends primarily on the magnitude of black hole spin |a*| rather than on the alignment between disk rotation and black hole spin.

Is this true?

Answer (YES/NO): NO